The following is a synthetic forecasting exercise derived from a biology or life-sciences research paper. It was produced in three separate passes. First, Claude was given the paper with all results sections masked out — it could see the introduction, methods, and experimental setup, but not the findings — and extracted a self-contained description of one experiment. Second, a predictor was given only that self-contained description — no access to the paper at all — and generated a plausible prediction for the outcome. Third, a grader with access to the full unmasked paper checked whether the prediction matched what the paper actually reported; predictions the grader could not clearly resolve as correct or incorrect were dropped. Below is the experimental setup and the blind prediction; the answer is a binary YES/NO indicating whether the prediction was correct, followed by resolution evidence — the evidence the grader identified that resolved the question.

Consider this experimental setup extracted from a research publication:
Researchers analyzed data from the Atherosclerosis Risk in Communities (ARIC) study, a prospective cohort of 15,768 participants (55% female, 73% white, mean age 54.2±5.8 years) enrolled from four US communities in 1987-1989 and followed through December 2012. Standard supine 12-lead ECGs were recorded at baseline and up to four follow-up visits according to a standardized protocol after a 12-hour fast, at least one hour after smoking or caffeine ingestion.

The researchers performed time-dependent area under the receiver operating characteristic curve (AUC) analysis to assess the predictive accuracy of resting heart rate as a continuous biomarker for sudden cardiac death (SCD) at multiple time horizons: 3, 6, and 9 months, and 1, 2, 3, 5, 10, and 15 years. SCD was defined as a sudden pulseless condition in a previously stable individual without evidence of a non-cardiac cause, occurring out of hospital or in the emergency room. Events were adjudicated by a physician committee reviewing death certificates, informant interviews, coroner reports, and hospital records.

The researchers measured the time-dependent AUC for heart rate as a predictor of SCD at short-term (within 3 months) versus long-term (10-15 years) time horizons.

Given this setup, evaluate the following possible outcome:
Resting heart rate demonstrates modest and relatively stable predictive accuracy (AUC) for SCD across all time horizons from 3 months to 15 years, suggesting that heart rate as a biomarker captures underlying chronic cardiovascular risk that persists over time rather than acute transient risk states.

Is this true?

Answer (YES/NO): NO